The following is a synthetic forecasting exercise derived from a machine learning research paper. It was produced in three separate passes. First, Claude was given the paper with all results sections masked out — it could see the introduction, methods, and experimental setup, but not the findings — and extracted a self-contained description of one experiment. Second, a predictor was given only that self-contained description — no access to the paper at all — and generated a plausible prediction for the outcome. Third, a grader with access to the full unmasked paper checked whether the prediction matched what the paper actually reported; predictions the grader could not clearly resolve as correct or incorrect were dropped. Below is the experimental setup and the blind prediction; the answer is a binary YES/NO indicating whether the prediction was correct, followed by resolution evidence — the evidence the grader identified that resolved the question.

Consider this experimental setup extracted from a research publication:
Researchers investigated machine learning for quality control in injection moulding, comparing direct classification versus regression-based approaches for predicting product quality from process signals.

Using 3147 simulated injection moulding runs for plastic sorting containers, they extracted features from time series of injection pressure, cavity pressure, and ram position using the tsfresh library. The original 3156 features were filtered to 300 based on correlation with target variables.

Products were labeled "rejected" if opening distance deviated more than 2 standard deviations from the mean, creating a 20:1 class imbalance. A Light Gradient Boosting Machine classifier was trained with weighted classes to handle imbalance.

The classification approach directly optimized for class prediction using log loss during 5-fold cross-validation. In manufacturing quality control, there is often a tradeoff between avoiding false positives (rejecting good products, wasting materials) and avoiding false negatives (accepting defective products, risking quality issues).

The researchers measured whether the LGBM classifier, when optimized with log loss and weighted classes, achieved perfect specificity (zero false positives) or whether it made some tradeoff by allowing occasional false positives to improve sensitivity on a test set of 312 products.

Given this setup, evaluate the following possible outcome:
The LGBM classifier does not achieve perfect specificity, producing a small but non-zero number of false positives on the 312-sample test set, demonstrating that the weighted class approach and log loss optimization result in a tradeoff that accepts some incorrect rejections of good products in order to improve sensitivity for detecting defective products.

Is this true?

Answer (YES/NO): NO